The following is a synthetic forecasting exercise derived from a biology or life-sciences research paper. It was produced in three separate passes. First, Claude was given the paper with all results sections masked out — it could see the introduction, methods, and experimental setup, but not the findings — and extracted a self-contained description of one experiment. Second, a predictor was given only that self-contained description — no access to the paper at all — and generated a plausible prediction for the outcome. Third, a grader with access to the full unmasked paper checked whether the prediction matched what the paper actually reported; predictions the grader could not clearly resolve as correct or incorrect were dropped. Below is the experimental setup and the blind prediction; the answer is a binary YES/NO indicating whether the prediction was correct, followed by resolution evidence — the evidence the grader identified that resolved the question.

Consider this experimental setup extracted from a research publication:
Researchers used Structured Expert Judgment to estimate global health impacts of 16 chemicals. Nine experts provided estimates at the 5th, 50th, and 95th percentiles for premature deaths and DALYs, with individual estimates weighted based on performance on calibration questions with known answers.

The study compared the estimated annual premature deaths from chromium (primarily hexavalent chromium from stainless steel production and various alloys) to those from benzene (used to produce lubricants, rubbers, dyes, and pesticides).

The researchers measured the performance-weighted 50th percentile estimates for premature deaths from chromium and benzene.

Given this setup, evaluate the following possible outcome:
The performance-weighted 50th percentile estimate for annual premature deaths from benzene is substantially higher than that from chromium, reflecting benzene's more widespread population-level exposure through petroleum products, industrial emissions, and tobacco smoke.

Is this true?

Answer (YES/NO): NO